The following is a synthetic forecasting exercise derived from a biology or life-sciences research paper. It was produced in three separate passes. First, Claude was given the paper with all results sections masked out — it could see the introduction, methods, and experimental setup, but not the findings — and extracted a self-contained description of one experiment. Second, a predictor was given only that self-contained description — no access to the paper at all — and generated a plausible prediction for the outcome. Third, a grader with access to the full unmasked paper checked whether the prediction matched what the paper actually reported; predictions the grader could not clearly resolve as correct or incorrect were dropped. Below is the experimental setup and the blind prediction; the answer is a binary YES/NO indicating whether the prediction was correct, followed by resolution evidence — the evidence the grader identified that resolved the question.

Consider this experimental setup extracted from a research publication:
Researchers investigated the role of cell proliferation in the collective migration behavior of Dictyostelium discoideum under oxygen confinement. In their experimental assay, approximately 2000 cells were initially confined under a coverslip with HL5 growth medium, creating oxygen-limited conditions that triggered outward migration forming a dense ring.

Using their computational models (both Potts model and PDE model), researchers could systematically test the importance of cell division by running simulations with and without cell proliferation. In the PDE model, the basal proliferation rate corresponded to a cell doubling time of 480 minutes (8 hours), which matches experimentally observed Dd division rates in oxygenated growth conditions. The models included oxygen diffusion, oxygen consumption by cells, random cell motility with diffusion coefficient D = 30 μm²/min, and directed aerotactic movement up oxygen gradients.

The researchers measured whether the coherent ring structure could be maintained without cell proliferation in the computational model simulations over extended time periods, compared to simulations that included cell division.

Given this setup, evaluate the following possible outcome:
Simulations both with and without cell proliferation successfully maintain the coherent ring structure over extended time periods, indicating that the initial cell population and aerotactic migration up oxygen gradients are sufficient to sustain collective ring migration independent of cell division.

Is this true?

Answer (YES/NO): NO